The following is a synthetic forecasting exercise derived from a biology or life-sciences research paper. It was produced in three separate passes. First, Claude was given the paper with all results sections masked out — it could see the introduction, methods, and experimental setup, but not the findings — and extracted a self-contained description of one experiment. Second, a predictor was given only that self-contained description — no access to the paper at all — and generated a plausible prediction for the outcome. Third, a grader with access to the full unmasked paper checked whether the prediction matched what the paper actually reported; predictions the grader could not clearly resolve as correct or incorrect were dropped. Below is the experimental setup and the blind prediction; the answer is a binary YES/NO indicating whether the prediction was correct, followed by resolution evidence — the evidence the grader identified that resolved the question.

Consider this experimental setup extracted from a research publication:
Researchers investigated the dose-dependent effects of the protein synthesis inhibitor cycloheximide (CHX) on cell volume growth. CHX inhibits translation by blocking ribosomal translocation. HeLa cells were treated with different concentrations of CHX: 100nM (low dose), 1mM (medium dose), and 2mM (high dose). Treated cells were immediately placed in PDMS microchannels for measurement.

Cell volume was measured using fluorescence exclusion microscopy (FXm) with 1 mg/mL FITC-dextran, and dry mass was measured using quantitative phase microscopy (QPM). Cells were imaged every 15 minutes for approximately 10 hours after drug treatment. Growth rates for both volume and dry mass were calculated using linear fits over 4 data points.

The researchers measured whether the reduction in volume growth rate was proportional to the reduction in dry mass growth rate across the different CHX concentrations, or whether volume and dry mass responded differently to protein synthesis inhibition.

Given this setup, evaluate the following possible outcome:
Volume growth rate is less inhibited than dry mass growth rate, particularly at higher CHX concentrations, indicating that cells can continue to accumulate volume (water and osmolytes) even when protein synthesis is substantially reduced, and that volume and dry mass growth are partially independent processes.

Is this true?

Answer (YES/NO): YES